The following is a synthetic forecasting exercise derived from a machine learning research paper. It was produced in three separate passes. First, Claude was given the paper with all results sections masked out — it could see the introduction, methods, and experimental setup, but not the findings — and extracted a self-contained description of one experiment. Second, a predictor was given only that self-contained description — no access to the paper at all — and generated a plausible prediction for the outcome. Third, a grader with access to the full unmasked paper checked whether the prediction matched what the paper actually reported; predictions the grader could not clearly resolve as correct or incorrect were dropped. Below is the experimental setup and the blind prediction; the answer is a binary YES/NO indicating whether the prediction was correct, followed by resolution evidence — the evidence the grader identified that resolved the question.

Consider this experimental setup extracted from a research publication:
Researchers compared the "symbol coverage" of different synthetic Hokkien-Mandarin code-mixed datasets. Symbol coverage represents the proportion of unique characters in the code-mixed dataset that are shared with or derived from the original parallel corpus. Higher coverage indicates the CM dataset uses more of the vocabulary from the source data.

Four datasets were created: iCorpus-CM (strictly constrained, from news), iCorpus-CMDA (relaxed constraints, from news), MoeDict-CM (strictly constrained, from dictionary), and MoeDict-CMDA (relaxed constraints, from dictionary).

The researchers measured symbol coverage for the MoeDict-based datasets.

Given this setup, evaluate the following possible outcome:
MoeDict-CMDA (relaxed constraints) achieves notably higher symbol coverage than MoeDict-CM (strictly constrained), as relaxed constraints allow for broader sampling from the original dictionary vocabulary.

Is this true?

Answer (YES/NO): NO